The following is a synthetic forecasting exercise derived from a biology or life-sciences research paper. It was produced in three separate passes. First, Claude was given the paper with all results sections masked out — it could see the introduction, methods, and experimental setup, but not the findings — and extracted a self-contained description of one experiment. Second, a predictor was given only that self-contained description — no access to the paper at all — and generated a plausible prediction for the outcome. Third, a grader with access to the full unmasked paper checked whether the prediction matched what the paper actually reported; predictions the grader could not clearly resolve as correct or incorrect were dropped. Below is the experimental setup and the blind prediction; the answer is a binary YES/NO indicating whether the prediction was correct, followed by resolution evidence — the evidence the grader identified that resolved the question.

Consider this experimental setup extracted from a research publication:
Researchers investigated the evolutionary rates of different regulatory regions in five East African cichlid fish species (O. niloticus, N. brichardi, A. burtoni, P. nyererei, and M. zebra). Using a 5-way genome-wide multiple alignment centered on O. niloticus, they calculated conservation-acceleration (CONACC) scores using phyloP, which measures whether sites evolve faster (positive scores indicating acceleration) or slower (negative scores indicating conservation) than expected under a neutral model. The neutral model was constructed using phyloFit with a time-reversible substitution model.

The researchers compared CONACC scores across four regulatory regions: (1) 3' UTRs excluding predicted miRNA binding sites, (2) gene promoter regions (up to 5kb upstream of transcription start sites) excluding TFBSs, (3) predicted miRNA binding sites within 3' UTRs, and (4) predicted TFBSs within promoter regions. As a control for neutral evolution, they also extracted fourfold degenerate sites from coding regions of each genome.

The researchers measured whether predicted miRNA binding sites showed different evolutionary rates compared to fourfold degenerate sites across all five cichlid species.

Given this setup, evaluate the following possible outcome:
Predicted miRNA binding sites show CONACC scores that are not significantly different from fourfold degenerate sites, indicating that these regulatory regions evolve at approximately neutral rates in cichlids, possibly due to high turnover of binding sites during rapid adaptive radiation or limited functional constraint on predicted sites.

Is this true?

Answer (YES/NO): NO